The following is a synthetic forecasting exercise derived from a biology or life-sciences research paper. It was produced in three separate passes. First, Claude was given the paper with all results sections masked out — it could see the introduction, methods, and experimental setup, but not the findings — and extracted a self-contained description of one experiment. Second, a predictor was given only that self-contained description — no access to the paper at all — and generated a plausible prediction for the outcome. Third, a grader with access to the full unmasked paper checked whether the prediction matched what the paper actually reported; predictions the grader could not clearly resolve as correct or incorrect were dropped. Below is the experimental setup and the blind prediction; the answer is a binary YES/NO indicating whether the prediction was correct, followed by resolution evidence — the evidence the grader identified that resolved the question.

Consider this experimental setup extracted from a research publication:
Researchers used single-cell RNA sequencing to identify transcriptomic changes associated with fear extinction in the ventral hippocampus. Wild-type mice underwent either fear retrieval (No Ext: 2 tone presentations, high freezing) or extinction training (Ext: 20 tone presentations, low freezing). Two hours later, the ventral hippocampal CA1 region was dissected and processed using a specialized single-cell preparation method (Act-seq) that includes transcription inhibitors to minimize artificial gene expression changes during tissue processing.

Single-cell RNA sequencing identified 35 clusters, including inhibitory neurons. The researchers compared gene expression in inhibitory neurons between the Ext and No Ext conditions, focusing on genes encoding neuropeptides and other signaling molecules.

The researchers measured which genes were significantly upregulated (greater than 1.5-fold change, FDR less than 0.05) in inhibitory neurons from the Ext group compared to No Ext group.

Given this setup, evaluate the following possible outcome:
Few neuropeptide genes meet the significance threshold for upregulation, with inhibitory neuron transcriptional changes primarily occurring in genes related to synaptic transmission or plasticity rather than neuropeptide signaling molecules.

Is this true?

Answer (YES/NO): NO